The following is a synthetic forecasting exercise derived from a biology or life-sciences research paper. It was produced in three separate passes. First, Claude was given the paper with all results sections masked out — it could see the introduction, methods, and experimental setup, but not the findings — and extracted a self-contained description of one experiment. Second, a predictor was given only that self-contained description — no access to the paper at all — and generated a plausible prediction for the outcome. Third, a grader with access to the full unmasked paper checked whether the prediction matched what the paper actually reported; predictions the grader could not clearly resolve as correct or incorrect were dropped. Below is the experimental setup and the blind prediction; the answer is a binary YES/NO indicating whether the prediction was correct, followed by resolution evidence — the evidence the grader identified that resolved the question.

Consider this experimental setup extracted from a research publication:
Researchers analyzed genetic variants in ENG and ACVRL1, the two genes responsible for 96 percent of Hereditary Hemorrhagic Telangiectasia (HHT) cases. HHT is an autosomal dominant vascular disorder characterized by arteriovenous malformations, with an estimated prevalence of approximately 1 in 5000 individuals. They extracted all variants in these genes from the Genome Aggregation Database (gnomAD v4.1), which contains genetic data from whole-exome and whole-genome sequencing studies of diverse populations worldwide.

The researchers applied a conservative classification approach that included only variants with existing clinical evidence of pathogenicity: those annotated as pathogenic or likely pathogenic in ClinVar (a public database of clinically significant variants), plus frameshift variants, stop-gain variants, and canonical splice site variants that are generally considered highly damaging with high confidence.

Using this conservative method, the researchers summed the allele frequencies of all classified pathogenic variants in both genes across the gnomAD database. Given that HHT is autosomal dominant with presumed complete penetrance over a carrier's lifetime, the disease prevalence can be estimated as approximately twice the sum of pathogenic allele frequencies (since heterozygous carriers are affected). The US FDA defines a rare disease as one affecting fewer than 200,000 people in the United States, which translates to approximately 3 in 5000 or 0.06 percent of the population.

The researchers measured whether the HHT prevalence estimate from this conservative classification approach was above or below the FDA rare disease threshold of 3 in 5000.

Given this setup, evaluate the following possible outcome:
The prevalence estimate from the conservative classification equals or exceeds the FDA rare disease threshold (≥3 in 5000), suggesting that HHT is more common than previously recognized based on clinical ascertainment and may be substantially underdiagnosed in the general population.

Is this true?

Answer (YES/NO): NO